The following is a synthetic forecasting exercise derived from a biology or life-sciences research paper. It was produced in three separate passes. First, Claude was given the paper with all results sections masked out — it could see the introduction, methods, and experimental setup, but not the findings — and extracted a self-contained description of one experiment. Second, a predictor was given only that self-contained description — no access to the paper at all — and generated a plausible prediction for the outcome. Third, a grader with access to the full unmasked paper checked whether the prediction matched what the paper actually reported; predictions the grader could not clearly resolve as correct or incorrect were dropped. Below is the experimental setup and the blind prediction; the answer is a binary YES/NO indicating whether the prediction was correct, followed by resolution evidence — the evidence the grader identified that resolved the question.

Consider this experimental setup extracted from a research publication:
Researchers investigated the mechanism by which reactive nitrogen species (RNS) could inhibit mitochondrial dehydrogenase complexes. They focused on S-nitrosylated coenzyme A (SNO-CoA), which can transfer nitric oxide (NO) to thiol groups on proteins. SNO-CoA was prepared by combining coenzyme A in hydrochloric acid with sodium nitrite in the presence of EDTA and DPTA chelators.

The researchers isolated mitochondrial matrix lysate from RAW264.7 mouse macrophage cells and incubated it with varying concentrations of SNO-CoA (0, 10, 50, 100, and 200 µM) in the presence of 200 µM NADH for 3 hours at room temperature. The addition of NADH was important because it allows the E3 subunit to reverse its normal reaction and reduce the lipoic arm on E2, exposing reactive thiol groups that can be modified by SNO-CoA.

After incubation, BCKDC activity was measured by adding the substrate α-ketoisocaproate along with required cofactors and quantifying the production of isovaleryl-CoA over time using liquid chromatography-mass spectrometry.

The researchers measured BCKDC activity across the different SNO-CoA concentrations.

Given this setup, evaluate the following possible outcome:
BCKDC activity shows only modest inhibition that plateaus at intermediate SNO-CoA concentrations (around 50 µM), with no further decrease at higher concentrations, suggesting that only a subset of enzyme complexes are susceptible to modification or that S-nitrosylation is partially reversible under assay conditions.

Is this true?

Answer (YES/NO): NO